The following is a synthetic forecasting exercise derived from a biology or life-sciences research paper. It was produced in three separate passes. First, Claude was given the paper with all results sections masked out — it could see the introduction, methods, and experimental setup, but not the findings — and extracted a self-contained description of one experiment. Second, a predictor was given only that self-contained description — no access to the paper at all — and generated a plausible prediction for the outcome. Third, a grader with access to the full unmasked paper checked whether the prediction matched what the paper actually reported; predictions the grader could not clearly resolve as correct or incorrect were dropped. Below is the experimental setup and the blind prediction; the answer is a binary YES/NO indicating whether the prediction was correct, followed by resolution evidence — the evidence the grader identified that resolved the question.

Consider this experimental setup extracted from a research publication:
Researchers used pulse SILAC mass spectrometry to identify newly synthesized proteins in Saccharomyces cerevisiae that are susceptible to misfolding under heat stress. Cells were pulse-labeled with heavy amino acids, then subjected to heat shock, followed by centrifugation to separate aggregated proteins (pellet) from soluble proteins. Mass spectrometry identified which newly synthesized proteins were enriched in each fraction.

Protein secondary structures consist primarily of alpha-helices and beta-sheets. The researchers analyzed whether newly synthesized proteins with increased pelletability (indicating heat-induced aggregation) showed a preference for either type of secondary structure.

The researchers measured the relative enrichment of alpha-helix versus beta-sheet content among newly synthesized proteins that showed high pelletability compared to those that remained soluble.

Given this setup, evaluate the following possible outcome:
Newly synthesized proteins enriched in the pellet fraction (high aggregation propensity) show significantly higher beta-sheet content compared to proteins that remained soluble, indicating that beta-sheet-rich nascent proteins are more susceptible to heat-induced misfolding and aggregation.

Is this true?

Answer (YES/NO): YES